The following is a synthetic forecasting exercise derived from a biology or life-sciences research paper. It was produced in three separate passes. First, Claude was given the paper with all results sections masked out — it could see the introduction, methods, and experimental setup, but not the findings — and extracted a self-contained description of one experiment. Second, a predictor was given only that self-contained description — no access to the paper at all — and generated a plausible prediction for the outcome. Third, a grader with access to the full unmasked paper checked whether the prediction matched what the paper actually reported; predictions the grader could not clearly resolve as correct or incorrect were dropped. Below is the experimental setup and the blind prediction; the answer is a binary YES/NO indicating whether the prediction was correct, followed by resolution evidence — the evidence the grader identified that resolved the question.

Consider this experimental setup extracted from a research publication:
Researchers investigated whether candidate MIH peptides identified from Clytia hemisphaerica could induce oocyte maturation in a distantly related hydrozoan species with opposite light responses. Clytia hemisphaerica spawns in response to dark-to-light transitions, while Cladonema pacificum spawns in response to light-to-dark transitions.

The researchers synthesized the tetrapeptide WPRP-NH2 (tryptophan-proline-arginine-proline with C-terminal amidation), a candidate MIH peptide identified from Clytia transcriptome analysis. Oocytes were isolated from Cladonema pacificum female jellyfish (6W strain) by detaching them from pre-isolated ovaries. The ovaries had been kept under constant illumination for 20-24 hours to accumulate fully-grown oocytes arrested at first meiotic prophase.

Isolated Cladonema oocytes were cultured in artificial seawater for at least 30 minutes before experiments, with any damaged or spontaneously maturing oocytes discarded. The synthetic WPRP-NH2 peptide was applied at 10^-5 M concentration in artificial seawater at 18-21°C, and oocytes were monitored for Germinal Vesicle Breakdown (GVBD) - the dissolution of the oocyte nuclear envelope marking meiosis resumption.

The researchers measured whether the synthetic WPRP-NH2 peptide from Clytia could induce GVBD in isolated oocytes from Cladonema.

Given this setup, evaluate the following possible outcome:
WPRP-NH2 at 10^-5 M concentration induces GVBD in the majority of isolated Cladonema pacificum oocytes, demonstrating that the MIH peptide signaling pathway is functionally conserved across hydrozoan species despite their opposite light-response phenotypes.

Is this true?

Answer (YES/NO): NO